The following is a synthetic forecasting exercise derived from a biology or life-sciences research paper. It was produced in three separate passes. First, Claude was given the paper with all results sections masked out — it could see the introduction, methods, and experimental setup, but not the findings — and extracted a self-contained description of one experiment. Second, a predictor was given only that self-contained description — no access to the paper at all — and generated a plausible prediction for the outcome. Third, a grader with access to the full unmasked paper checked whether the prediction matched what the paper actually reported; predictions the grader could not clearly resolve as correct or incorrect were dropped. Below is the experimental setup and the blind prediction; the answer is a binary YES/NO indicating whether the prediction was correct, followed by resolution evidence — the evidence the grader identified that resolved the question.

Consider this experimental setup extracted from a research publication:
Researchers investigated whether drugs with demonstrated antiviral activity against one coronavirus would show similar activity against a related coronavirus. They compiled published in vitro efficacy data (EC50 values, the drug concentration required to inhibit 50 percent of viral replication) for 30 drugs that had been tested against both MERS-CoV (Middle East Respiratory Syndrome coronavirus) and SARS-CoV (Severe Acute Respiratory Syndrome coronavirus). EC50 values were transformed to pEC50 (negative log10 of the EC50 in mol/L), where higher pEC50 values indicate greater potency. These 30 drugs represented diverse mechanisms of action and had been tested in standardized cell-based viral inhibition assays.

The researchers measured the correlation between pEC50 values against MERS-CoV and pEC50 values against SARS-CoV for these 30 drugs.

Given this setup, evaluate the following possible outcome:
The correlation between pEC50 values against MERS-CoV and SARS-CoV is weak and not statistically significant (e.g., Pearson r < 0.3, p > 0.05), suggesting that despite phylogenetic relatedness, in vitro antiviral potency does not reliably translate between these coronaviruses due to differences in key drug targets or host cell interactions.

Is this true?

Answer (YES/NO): NO